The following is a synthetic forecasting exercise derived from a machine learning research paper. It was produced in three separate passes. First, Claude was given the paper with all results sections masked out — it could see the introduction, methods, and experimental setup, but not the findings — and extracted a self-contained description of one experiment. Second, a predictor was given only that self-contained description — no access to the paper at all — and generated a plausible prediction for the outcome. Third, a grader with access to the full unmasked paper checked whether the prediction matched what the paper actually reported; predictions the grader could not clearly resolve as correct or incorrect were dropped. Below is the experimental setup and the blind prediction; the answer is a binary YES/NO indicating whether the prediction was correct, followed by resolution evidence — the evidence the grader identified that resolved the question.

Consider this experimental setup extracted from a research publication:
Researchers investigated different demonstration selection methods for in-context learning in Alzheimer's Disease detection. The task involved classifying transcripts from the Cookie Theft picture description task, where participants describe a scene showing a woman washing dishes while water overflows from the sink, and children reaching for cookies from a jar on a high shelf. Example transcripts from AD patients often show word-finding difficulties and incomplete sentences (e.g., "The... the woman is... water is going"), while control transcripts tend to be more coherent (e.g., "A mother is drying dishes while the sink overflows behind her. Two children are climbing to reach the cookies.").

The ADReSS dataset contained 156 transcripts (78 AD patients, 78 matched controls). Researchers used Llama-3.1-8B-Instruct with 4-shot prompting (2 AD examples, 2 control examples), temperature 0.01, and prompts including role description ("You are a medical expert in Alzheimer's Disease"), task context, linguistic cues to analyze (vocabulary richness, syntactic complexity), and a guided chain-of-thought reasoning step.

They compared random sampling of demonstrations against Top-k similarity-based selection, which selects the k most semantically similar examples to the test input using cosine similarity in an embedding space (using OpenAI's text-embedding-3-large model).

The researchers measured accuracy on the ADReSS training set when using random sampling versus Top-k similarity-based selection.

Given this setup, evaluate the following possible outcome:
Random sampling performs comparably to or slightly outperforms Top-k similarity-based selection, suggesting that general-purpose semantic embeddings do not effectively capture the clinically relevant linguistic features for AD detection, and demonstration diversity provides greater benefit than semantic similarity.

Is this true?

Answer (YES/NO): YES